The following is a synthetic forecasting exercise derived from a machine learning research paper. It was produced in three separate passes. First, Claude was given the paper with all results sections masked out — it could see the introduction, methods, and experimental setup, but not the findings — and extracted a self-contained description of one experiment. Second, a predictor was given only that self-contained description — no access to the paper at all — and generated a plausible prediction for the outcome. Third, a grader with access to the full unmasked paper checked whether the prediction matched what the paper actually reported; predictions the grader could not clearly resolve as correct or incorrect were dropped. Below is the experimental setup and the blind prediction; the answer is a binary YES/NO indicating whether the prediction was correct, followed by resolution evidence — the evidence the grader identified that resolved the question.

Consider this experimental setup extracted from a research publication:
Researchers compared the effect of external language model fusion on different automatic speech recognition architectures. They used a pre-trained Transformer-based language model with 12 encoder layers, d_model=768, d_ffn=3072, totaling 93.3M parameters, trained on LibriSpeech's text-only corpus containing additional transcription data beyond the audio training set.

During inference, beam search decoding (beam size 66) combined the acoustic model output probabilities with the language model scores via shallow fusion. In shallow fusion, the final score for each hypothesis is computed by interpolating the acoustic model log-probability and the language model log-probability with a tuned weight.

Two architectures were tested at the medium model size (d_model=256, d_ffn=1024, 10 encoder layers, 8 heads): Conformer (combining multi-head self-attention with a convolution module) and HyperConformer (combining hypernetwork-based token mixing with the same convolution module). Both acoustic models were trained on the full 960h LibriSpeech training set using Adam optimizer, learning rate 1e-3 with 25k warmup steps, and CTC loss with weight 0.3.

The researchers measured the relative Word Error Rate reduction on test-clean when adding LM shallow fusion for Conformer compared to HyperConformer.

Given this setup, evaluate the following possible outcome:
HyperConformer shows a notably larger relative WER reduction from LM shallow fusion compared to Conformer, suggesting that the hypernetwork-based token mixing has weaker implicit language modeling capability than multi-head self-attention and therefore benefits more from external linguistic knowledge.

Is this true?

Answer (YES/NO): YES